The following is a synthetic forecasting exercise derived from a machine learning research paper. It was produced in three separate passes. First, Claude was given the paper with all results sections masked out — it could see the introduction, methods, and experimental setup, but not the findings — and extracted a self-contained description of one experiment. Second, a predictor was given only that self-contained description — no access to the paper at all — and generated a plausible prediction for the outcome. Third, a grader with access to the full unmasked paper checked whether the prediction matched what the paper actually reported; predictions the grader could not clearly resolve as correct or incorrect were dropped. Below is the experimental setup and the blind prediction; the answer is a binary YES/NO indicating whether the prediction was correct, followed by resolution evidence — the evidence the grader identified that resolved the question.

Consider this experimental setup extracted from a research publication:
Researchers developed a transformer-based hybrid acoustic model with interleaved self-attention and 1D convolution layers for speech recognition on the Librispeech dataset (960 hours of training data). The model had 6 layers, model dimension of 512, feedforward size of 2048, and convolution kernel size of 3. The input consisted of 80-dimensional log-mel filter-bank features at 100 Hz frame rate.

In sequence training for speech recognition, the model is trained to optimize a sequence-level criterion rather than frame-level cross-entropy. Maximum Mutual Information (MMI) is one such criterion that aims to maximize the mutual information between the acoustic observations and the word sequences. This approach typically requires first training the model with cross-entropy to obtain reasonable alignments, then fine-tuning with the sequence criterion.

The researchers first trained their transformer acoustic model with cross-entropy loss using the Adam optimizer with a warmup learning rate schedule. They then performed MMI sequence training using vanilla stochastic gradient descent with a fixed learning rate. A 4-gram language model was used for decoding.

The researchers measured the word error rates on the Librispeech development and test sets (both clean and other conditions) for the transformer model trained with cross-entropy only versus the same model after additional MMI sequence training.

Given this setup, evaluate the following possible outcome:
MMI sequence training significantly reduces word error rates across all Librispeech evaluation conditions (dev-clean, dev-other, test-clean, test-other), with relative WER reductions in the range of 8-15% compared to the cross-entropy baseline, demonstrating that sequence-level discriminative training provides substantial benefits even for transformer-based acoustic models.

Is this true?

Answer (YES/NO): NO